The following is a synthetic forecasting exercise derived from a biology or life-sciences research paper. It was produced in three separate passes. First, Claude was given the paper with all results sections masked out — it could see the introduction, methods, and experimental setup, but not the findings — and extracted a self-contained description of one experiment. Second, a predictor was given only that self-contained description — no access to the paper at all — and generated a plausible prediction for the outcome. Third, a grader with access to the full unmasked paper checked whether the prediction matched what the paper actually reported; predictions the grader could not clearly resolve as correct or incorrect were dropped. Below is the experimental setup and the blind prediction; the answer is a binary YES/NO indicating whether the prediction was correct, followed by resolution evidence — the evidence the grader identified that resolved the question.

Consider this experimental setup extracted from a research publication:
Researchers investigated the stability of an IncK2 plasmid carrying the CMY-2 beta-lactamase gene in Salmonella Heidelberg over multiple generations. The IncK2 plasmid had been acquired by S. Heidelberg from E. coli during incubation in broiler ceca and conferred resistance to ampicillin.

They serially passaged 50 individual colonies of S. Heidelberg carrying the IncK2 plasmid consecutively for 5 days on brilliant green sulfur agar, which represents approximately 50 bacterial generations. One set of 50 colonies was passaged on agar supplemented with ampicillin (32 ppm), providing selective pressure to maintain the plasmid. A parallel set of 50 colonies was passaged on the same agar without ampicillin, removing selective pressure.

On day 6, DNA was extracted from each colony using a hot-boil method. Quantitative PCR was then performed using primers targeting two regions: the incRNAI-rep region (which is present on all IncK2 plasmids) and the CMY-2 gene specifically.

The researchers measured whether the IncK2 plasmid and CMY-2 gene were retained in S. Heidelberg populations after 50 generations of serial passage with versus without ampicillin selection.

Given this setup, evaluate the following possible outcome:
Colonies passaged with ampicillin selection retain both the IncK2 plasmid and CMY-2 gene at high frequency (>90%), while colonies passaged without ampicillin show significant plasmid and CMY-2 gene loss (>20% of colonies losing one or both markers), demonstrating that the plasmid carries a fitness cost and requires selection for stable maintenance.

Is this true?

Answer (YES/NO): NO